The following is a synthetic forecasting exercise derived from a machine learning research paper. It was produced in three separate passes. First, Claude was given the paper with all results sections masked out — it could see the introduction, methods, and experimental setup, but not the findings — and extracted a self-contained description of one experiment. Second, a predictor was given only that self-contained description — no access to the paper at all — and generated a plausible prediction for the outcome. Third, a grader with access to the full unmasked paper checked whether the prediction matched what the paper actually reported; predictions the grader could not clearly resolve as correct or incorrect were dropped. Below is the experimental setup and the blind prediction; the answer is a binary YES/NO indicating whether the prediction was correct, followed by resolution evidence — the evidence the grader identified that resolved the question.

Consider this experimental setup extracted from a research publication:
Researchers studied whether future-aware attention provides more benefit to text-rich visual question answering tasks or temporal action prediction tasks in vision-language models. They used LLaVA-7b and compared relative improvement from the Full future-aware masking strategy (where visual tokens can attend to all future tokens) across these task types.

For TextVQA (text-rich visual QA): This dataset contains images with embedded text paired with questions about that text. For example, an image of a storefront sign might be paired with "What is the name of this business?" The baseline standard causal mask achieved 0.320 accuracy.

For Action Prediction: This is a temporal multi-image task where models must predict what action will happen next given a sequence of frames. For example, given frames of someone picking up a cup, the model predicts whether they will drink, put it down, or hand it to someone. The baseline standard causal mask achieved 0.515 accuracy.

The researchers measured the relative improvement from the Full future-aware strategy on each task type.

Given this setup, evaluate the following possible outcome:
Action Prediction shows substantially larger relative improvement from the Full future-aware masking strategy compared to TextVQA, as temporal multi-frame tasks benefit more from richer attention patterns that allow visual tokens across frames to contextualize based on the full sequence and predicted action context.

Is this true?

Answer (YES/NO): NO